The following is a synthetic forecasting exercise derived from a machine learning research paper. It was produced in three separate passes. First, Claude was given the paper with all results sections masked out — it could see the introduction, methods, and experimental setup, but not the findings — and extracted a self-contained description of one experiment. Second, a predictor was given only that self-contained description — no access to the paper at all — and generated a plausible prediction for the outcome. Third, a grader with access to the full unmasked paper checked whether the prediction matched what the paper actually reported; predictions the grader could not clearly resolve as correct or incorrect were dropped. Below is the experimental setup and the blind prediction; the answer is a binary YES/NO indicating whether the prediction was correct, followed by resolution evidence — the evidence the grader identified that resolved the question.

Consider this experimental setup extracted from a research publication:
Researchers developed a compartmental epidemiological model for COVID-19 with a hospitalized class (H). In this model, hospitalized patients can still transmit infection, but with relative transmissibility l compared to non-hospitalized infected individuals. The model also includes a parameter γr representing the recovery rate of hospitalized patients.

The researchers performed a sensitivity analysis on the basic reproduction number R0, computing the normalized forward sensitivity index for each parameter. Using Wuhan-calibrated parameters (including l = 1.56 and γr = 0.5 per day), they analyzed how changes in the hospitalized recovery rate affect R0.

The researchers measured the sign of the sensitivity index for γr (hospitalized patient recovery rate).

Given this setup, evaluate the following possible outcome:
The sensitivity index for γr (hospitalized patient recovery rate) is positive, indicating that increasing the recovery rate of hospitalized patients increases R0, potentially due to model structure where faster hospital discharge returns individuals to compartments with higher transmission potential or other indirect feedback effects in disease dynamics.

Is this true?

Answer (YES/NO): NO